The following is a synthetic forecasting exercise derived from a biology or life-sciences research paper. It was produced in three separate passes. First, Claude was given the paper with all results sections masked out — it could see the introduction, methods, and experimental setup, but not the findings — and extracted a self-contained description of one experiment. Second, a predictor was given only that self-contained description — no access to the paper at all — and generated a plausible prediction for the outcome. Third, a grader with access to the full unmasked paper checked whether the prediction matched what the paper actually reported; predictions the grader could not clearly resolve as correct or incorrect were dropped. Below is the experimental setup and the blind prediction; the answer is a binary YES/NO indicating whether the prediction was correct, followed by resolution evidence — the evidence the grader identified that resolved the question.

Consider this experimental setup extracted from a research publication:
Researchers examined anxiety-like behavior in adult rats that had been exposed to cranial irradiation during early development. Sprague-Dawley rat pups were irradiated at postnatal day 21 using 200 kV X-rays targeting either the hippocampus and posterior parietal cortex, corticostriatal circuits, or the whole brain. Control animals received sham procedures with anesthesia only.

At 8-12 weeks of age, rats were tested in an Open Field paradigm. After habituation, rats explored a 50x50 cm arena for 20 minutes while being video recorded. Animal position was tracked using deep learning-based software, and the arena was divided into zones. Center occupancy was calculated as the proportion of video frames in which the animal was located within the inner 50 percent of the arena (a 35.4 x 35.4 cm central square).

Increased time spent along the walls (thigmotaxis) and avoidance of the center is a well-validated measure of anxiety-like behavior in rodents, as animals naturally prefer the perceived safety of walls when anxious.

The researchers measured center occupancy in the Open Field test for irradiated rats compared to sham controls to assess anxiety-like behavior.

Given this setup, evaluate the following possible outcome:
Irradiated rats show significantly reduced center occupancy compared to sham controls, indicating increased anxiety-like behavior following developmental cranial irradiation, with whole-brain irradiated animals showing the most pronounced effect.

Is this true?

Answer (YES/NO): NO